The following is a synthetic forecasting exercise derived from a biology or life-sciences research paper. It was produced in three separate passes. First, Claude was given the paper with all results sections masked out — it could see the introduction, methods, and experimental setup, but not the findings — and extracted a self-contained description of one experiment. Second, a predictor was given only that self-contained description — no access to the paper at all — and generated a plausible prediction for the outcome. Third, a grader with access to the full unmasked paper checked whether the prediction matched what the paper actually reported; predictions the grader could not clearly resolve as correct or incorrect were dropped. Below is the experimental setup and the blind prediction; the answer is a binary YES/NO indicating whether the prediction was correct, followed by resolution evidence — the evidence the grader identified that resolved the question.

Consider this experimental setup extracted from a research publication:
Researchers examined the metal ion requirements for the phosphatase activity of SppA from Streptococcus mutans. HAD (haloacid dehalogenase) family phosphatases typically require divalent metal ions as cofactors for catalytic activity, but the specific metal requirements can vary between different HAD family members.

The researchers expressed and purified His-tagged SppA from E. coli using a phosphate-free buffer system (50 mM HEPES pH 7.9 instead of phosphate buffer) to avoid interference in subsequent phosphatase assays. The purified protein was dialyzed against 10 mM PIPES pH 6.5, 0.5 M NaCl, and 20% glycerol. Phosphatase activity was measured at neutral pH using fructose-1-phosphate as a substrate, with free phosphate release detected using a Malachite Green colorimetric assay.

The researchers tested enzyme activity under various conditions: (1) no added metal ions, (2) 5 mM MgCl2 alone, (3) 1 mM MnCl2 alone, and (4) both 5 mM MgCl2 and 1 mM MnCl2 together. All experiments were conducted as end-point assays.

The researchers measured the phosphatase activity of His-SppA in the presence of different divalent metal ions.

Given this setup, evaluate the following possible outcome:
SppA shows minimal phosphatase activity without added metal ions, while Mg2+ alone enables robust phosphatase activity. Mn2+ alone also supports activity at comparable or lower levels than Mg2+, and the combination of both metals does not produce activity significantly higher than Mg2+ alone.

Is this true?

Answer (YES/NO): NO